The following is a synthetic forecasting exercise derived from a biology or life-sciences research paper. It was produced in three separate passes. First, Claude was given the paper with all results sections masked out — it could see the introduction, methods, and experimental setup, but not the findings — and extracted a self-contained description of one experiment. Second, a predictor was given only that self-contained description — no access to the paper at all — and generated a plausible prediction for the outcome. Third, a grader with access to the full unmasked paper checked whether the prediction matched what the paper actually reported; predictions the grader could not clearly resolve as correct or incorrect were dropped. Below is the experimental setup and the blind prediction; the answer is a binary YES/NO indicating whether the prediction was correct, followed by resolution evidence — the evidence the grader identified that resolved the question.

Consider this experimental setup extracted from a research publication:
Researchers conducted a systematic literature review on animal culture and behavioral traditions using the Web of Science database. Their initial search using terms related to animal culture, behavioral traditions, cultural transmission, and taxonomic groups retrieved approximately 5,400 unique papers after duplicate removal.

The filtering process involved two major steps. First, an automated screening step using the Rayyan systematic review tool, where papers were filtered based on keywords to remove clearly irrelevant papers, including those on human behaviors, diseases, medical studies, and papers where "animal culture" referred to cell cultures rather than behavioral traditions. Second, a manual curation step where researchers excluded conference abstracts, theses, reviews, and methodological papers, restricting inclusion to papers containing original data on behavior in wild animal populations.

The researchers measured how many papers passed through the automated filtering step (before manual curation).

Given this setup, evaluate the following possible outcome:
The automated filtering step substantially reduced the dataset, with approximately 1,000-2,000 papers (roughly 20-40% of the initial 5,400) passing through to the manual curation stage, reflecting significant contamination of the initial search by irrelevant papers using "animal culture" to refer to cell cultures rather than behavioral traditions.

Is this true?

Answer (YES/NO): NO